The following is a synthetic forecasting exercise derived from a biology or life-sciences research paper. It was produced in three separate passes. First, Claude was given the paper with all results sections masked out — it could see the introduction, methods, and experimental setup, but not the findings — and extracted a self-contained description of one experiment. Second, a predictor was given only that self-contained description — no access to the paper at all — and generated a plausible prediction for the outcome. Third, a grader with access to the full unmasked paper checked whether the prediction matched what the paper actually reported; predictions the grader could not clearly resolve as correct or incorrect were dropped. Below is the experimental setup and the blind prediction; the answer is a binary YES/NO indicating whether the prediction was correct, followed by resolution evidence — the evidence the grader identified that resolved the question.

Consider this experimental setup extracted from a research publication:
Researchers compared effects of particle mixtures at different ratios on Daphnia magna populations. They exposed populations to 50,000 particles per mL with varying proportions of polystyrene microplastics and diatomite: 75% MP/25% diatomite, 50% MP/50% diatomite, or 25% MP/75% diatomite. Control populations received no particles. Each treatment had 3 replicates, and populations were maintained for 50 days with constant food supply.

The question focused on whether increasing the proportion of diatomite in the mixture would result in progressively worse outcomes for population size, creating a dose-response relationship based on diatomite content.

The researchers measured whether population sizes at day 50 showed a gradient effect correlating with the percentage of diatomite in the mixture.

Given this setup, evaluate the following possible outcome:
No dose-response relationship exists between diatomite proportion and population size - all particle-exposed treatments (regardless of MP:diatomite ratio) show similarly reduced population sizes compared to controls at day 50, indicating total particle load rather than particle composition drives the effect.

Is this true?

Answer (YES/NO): NO